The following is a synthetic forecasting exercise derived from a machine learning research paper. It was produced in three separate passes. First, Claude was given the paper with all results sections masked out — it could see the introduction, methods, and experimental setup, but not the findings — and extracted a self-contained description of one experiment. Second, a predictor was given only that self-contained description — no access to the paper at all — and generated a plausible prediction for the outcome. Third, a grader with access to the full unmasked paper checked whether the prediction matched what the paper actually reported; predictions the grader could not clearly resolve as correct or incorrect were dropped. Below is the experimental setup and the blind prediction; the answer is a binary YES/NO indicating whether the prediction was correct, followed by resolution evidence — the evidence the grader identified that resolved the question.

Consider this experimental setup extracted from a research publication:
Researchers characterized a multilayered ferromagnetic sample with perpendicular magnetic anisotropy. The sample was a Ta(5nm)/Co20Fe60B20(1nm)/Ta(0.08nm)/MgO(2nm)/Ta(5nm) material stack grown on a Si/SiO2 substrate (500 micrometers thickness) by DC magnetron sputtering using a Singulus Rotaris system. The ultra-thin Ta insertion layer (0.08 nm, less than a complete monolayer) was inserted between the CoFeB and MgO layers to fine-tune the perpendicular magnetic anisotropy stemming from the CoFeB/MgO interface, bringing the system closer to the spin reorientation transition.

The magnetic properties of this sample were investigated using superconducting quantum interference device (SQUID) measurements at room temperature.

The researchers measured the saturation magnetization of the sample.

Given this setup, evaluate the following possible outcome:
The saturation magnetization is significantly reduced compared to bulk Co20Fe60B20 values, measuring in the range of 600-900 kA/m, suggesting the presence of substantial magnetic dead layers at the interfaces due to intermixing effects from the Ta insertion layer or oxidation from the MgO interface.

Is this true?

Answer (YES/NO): YES